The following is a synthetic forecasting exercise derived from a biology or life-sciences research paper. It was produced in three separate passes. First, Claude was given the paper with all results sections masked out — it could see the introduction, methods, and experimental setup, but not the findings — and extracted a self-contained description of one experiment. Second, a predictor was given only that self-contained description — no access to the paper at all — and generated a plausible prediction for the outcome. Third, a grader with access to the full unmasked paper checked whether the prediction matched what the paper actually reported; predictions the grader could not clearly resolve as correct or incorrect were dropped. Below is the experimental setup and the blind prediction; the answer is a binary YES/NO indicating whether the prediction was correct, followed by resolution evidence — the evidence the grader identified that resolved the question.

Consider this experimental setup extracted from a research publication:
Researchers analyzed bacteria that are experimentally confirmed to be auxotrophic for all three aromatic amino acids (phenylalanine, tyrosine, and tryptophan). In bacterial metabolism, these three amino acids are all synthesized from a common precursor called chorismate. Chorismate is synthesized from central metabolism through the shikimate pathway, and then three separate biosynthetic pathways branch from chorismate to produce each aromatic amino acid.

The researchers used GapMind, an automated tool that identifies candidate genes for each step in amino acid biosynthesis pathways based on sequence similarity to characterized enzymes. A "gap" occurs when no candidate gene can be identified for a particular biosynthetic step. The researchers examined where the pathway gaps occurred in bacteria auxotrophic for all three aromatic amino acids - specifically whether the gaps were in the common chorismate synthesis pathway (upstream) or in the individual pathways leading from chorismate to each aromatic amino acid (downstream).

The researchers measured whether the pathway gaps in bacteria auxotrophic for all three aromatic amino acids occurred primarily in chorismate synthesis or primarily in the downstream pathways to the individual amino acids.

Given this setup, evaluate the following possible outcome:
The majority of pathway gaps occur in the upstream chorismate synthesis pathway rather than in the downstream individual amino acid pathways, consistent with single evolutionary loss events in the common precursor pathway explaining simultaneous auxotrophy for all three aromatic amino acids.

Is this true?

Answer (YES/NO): NO